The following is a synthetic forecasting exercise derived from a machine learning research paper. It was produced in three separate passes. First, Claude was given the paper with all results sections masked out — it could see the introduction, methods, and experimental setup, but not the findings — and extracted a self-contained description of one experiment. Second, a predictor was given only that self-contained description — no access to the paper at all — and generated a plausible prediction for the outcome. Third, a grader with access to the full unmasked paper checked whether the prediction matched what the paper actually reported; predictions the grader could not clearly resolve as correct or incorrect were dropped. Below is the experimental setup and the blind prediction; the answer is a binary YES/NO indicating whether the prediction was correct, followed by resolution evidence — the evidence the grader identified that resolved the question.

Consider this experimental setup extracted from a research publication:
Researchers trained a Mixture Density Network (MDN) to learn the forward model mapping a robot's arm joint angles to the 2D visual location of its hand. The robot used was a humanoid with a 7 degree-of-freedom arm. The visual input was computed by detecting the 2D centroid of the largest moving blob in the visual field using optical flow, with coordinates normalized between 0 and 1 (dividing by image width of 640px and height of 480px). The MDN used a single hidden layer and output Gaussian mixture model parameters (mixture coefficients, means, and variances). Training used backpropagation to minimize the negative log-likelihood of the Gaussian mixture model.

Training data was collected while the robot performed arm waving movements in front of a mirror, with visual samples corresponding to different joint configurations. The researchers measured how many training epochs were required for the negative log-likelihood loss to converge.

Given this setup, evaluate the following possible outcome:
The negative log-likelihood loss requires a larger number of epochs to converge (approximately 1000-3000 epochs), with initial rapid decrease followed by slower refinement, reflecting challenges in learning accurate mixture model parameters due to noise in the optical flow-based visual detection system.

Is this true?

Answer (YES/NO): NO